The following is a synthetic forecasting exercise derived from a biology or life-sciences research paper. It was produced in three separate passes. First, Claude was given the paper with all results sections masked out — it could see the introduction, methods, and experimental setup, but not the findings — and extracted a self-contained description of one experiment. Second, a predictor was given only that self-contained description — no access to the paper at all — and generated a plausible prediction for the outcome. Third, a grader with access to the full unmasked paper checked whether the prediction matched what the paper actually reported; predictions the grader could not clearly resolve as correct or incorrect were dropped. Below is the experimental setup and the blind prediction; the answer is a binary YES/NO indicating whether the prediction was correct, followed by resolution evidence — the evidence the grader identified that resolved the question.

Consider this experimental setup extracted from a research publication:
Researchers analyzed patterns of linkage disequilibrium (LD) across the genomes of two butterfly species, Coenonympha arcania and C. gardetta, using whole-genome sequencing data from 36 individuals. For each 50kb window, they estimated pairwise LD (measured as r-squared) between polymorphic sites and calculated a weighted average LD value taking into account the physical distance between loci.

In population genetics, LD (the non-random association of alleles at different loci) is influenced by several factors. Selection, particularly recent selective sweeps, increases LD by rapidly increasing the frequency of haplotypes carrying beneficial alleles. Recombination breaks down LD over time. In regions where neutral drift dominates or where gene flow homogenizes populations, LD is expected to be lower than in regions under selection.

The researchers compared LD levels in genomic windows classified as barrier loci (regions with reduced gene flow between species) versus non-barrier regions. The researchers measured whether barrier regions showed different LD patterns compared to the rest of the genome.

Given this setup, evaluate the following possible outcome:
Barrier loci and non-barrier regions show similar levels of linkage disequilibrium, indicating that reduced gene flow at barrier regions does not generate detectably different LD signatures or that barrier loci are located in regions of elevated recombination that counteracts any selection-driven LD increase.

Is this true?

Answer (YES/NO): NO